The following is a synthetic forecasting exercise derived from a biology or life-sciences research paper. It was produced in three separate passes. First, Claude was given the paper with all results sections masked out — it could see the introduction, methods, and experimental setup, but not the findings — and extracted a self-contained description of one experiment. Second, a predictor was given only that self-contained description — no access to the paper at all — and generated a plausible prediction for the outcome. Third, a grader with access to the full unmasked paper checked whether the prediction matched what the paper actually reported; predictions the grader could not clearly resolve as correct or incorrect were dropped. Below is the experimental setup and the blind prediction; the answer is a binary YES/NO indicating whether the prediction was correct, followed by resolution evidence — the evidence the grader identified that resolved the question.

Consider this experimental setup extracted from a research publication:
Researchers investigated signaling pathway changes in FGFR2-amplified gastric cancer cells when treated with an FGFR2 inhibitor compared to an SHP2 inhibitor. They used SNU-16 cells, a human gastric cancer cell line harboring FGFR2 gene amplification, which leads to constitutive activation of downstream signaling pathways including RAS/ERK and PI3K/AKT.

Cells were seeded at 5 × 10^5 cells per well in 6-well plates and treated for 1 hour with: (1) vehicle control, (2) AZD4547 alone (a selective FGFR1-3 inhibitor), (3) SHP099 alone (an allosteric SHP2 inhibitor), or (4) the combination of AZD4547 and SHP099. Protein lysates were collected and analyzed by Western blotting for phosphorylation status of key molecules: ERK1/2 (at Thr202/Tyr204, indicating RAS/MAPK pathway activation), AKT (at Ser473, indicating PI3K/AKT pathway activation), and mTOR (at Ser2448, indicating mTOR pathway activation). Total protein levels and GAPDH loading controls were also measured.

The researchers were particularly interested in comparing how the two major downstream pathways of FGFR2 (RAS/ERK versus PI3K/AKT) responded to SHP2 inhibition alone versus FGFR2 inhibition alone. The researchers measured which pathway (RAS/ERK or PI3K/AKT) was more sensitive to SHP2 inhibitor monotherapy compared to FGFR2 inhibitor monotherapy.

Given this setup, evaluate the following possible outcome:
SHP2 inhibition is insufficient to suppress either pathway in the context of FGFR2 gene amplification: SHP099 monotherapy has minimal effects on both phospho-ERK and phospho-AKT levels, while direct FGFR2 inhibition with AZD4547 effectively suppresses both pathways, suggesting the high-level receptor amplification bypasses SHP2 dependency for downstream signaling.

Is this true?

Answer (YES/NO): NO